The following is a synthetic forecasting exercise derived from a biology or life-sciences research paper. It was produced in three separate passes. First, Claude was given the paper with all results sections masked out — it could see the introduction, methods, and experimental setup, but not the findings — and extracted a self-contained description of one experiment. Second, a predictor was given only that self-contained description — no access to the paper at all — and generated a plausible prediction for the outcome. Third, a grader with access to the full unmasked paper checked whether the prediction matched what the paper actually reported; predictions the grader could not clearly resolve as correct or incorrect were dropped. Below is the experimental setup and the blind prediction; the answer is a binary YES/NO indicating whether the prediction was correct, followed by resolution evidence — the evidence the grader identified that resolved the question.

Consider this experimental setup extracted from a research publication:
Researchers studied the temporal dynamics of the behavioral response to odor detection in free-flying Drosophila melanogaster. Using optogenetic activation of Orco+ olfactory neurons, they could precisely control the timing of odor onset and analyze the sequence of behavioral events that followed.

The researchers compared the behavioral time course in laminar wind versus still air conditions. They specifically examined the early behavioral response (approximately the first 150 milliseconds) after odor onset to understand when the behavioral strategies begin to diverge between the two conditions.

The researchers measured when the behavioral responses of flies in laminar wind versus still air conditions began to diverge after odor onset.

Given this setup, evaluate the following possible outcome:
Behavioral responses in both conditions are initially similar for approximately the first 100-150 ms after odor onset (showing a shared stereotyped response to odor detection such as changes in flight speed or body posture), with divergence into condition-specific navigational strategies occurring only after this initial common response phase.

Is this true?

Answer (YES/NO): YES